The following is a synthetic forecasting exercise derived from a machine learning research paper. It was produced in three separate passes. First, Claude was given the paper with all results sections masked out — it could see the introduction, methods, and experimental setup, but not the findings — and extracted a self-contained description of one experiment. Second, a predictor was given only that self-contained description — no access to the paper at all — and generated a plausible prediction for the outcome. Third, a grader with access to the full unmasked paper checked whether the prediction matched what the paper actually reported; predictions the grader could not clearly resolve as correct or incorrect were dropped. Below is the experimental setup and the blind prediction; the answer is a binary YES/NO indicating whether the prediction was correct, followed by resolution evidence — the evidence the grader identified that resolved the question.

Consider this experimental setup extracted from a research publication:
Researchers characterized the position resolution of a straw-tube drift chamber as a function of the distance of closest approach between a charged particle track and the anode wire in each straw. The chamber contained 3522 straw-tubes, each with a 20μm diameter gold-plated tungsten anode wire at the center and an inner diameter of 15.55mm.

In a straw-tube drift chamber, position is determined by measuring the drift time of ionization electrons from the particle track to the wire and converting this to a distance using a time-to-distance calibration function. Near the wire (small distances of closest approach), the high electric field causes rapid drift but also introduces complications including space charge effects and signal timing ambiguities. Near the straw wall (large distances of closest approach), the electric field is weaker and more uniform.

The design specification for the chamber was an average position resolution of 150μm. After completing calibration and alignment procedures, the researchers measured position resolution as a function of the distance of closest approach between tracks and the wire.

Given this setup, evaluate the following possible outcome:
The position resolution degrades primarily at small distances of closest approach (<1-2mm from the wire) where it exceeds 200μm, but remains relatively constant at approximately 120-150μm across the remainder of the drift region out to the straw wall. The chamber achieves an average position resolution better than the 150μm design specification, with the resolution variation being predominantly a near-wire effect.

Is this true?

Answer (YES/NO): NO